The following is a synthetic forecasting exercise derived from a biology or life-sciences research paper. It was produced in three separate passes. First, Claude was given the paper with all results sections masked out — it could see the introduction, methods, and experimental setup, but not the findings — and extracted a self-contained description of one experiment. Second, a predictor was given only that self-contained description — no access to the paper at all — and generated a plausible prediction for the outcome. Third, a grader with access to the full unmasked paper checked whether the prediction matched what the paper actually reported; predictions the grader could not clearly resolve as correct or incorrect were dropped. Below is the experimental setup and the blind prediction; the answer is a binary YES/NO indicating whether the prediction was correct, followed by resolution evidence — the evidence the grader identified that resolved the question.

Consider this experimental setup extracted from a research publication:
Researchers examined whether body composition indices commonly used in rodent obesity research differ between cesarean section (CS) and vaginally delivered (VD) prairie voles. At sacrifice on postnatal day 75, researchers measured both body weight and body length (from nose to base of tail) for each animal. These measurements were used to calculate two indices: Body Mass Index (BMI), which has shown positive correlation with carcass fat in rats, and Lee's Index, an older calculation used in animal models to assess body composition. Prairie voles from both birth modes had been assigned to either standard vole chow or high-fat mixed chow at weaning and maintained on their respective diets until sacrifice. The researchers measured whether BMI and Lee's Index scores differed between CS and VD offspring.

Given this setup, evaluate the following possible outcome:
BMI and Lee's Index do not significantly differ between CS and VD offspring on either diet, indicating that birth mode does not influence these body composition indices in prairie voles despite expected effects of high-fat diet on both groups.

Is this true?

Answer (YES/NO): NO